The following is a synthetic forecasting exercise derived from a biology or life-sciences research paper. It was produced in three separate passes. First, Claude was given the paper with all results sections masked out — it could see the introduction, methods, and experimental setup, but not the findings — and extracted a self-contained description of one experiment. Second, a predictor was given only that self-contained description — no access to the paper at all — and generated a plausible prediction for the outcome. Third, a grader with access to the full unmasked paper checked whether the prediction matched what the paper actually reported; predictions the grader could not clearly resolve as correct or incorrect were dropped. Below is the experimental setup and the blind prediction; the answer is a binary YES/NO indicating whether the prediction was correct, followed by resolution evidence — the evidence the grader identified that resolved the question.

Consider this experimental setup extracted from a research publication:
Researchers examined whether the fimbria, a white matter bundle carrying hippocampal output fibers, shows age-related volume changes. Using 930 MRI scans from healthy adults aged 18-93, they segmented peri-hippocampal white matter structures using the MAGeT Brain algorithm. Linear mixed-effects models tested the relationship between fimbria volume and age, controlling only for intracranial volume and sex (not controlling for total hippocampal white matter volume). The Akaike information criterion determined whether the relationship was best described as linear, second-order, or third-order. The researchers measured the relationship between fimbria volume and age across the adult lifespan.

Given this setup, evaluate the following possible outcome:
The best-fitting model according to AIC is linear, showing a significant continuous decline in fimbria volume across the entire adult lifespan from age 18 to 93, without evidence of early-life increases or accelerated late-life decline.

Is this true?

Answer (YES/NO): NO